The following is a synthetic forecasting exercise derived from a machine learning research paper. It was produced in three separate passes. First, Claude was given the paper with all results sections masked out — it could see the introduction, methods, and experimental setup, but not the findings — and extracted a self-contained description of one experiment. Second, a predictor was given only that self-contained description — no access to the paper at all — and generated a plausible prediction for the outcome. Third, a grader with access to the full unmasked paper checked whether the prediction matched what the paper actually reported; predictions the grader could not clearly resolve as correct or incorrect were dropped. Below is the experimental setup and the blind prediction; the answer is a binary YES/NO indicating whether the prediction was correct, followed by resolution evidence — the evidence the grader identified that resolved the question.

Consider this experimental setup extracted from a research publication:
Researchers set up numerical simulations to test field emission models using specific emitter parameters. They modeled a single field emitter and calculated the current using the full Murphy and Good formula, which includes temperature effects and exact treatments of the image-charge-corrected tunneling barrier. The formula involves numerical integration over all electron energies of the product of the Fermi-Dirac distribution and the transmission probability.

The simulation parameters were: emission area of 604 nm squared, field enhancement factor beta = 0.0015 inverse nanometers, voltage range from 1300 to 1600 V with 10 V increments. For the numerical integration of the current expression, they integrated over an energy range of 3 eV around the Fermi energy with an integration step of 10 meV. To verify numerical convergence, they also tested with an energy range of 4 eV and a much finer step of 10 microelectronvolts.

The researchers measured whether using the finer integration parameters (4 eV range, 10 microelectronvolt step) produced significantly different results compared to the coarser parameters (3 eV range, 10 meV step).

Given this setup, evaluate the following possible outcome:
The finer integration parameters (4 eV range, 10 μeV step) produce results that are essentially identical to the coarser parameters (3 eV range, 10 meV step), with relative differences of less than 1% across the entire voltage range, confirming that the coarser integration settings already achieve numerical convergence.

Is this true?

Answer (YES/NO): YES